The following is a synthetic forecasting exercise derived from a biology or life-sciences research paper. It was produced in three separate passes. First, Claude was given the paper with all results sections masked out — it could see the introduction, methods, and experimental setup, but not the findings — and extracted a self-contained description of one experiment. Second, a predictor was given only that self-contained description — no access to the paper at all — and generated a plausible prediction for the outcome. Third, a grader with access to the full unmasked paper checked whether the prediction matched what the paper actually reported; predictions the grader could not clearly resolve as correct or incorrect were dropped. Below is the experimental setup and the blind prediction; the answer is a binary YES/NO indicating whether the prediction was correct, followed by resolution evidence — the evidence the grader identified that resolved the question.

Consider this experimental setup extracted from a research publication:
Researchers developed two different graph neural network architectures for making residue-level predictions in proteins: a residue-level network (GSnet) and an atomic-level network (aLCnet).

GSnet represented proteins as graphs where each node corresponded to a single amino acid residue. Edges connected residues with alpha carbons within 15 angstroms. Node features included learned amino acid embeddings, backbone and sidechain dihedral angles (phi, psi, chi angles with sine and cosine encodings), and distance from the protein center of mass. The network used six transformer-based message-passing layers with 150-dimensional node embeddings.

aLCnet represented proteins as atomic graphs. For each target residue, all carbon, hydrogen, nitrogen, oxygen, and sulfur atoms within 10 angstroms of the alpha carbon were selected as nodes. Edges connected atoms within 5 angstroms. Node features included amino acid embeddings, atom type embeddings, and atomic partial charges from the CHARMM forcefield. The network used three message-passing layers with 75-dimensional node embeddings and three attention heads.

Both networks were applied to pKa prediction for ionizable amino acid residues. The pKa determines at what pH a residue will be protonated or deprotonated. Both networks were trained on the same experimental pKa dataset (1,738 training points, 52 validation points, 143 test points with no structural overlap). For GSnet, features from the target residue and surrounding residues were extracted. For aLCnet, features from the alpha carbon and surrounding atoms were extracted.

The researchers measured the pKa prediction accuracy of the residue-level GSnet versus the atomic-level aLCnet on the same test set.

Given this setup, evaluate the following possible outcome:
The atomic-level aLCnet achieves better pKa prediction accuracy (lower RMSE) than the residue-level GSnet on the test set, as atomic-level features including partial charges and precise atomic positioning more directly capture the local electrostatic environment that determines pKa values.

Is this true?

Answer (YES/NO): YES